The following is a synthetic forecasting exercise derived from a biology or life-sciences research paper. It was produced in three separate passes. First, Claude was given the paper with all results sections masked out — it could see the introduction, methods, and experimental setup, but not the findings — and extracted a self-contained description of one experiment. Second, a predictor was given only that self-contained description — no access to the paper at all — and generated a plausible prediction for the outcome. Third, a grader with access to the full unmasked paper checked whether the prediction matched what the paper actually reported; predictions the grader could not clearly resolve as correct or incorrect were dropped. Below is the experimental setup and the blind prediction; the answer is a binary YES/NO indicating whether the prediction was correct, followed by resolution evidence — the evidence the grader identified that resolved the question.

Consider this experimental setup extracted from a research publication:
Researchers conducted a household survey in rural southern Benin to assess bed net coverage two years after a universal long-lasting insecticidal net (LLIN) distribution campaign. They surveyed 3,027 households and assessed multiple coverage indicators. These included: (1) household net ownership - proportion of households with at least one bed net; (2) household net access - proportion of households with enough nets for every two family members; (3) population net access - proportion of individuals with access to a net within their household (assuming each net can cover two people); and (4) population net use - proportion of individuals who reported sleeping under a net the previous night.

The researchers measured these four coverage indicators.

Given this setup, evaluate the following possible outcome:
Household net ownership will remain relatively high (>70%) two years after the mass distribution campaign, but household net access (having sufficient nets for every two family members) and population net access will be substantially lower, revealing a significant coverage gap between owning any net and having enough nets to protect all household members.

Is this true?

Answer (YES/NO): YES